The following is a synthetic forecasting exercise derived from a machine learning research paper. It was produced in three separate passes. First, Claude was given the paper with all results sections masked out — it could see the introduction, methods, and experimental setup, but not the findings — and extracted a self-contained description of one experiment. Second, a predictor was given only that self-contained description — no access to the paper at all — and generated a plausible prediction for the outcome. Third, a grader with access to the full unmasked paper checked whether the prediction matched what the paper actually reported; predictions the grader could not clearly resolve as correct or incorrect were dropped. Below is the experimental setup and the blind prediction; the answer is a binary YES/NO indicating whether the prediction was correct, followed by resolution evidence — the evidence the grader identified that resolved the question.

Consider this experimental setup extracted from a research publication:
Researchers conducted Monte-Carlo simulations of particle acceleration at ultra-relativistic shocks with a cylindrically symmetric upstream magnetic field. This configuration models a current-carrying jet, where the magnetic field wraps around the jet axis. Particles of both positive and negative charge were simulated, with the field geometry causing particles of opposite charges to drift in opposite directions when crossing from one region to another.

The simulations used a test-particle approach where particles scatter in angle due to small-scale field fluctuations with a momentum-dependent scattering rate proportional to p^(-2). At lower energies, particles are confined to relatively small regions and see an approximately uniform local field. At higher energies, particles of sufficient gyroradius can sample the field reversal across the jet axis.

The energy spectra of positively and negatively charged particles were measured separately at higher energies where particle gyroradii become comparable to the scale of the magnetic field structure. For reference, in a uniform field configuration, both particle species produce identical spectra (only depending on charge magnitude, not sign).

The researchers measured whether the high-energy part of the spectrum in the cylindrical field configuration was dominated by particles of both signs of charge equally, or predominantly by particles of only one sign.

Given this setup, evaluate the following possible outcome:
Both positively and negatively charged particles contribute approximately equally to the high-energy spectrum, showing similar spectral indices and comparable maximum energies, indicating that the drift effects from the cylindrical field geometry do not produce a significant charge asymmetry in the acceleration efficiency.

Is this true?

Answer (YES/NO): NO